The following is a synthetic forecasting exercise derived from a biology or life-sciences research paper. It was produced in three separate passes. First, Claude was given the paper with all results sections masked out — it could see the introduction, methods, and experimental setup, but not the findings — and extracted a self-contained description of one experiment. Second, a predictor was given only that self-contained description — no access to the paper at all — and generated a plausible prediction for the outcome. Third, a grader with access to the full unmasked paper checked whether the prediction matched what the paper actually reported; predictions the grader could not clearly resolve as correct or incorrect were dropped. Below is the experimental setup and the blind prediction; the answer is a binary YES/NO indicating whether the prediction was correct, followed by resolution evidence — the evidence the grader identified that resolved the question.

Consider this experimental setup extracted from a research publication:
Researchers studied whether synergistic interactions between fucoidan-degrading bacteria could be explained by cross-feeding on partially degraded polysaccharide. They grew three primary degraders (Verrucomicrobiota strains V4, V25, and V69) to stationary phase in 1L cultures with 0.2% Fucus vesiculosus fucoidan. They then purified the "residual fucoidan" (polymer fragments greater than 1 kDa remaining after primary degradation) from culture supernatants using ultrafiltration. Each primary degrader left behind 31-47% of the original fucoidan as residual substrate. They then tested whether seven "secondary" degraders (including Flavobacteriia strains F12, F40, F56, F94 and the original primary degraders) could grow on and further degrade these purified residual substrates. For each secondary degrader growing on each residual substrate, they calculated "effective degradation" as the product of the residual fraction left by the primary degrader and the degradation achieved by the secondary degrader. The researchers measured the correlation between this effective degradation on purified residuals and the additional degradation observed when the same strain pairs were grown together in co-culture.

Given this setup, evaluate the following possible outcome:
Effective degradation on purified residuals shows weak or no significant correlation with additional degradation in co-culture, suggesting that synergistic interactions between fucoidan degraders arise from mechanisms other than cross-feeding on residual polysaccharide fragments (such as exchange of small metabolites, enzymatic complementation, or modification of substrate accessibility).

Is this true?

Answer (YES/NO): NO